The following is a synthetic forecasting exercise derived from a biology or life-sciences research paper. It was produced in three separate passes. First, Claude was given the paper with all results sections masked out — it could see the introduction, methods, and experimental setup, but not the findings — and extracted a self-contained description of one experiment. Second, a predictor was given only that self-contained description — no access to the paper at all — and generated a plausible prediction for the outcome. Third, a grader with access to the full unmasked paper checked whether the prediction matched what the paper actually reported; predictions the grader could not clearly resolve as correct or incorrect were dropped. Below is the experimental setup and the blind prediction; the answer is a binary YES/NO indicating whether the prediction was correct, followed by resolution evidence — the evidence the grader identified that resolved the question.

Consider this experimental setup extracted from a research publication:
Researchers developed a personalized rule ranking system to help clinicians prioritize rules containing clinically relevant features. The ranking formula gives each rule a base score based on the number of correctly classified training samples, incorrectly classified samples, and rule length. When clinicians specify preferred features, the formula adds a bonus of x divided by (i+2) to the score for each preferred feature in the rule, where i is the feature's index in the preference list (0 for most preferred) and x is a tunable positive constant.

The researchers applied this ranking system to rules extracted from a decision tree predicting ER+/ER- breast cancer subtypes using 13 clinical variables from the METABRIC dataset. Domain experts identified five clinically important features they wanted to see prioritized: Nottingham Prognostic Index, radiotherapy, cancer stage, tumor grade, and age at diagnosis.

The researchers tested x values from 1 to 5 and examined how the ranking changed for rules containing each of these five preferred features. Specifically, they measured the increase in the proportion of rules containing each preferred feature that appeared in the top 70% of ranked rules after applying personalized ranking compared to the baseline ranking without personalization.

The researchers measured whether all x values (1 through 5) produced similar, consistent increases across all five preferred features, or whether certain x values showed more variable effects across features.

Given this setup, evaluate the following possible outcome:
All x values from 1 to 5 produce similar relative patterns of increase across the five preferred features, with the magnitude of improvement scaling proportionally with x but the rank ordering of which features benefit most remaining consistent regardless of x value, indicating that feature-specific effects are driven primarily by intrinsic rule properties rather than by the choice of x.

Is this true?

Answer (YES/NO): NO